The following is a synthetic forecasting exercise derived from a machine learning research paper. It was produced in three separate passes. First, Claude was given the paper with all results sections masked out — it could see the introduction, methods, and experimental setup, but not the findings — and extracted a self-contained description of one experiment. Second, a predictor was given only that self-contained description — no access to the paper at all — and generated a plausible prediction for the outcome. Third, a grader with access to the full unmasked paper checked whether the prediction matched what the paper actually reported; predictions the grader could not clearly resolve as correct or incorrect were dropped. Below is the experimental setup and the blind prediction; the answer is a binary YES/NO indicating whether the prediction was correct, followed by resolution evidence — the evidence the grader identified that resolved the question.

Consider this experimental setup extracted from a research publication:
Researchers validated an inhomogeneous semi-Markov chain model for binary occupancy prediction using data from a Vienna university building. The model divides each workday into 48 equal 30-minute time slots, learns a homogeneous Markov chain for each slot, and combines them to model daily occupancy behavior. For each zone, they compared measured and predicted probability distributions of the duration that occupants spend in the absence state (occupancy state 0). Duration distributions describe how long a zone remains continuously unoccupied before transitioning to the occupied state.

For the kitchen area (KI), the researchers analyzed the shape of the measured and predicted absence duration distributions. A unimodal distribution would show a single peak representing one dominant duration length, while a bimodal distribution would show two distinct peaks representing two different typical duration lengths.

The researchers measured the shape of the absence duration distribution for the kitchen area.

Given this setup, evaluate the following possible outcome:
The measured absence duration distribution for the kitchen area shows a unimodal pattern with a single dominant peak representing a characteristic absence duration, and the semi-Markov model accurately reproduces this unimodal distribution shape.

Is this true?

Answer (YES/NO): NO